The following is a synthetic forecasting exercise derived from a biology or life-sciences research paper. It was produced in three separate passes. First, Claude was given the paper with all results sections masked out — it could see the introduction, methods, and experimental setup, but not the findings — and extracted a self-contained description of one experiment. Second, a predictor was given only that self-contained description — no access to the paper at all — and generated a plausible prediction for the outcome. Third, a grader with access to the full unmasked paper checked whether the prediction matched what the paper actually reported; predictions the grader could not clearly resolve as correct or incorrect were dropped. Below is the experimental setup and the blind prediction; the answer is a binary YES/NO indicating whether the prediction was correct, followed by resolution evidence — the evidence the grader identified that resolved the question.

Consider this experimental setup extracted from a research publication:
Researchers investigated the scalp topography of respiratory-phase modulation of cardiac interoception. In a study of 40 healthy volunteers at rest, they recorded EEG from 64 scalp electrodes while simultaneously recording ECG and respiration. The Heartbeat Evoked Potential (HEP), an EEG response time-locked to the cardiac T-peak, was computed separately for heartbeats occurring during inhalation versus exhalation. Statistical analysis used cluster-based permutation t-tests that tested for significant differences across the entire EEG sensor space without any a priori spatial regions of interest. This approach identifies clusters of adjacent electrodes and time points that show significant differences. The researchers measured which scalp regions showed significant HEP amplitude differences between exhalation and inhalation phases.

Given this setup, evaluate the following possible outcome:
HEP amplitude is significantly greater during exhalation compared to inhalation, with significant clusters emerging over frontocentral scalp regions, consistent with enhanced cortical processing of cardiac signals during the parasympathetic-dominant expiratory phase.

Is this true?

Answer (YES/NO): NO